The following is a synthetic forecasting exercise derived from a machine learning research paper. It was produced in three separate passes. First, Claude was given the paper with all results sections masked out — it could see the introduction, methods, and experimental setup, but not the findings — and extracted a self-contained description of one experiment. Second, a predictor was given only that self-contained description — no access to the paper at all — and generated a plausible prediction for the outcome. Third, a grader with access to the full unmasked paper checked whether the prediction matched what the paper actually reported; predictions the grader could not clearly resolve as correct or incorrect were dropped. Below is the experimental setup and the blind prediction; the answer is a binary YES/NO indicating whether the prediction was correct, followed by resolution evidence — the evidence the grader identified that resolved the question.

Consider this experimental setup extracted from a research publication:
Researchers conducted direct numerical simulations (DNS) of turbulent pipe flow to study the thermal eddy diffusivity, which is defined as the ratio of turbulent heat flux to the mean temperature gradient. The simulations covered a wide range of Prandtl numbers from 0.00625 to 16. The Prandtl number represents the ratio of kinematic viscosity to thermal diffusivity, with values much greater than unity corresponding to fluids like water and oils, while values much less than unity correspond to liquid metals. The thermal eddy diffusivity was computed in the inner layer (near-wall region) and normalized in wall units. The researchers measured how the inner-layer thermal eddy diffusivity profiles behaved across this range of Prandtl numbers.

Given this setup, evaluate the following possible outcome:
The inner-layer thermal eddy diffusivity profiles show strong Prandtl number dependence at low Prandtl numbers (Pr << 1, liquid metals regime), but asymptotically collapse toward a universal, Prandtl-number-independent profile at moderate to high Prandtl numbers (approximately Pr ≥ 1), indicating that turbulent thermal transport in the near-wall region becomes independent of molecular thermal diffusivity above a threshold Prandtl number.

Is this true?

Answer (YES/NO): NO